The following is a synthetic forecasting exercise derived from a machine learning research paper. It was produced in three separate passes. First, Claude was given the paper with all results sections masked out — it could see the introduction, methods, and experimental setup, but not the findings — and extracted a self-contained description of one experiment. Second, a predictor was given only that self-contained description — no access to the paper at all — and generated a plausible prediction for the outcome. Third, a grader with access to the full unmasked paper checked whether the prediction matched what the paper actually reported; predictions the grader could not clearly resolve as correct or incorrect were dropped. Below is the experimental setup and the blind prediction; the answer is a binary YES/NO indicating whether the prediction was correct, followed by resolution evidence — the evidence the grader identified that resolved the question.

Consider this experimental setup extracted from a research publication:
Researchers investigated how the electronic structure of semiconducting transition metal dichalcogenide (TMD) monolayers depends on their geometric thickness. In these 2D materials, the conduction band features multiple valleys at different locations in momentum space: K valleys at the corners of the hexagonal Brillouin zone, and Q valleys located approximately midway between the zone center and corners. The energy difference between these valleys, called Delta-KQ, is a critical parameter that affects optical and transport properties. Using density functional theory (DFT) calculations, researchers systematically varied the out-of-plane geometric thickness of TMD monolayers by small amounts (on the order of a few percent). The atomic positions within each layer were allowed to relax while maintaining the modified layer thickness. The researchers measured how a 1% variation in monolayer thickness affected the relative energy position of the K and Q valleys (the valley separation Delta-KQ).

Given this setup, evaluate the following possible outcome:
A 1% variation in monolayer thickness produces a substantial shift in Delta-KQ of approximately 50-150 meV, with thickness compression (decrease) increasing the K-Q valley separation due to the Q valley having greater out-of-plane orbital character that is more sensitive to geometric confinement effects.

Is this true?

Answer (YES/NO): YES